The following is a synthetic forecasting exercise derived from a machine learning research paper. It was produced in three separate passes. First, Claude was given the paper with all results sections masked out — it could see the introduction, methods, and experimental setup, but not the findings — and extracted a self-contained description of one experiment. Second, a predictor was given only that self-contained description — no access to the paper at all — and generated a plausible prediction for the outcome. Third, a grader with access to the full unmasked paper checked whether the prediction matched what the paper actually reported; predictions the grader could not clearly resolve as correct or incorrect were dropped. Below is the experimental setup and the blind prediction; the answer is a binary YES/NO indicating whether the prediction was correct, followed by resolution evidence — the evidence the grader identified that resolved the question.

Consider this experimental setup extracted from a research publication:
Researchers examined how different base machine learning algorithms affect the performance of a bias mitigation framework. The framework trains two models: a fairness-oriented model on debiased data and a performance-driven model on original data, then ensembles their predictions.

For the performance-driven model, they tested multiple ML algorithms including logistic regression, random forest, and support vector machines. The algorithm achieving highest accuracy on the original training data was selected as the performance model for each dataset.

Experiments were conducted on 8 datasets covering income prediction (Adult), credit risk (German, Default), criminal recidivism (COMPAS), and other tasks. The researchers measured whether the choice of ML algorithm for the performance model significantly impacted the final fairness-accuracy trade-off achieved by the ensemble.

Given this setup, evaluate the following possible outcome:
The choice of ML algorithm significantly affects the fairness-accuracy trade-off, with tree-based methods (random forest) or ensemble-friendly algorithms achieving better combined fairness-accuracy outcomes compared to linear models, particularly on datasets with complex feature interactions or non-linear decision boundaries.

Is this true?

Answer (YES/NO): NO